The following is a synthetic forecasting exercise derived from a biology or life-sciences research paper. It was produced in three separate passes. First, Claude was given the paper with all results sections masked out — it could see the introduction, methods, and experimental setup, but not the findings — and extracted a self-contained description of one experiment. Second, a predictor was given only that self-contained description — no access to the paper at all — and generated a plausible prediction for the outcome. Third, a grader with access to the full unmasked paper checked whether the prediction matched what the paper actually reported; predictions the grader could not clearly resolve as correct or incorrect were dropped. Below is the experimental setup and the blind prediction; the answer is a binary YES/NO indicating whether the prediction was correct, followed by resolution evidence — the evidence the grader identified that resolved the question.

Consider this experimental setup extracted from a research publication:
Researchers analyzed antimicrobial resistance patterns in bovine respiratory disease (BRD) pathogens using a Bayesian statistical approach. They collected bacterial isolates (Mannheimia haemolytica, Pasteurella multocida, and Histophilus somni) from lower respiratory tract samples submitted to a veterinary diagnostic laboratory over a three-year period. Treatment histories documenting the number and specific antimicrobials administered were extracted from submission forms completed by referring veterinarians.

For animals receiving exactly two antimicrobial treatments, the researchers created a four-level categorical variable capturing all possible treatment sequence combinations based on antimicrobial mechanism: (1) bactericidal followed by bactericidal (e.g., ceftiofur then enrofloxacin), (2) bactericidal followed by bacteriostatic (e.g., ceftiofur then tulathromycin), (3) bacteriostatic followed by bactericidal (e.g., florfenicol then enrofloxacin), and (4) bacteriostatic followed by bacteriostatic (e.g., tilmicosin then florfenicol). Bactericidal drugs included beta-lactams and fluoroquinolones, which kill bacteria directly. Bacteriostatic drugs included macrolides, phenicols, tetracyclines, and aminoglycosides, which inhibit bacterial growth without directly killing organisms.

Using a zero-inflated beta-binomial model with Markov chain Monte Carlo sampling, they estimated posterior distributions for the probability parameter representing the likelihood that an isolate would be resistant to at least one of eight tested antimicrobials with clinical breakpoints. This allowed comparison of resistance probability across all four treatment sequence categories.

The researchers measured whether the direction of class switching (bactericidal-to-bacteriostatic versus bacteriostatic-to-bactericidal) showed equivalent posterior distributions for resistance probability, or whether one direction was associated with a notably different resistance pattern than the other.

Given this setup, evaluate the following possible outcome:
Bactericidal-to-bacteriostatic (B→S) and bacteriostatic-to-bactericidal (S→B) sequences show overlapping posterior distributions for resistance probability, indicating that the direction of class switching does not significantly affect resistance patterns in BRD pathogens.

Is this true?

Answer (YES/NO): NO